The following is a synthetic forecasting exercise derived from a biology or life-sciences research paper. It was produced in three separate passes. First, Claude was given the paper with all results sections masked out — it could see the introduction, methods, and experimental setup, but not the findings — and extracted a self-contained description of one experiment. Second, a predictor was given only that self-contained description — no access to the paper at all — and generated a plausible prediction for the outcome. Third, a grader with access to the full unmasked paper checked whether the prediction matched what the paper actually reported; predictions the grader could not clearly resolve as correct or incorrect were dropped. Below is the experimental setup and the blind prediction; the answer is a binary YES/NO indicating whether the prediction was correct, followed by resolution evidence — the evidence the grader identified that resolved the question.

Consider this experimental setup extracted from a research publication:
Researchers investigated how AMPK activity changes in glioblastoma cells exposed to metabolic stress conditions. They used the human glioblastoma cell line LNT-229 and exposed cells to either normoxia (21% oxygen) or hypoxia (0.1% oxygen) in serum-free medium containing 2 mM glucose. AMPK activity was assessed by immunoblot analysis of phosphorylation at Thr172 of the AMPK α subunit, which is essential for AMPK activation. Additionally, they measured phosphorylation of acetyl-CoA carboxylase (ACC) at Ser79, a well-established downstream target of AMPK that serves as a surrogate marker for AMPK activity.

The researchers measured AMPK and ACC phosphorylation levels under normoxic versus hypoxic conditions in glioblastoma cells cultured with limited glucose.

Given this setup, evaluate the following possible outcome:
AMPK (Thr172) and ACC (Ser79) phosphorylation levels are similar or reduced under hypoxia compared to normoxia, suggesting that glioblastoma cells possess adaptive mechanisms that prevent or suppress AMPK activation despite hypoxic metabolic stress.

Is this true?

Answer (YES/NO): YES